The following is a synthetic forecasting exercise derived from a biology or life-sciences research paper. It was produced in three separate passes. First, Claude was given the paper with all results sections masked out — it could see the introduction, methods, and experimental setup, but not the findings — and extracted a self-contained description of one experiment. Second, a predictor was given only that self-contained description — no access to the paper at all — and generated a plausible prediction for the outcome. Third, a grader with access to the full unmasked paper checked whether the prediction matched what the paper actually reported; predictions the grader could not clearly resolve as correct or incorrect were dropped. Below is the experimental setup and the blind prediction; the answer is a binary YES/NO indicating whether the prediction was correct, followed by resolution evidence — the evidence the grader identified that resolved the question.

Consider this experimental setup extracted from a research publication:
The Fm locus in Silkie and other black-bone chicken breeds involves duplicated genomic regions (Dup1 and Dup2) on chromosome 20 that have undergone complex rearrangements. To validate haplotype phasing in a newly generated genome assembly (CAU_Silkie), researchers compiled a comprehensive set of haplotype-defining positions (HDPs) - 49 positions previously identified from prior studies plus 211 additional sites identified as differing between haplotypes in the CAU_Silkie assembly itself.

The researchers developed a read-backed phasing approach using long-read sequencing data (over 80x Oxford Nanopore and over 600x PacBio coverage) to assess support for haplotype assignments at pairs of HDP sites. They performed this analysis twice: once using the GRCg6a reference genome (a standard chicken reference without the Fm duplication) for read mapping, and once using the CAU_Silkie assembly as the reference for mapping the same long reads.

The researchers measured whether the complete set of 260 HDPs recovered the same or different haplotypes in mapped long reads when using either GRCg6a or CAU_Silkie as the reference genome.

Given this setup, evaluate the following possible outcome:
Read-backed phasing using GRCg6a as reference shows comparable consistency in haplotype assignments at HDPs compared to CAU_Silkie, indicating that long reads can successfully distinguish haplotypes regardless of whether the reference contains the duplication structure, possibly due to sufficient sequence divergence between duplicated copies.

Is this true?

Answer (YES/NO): YES